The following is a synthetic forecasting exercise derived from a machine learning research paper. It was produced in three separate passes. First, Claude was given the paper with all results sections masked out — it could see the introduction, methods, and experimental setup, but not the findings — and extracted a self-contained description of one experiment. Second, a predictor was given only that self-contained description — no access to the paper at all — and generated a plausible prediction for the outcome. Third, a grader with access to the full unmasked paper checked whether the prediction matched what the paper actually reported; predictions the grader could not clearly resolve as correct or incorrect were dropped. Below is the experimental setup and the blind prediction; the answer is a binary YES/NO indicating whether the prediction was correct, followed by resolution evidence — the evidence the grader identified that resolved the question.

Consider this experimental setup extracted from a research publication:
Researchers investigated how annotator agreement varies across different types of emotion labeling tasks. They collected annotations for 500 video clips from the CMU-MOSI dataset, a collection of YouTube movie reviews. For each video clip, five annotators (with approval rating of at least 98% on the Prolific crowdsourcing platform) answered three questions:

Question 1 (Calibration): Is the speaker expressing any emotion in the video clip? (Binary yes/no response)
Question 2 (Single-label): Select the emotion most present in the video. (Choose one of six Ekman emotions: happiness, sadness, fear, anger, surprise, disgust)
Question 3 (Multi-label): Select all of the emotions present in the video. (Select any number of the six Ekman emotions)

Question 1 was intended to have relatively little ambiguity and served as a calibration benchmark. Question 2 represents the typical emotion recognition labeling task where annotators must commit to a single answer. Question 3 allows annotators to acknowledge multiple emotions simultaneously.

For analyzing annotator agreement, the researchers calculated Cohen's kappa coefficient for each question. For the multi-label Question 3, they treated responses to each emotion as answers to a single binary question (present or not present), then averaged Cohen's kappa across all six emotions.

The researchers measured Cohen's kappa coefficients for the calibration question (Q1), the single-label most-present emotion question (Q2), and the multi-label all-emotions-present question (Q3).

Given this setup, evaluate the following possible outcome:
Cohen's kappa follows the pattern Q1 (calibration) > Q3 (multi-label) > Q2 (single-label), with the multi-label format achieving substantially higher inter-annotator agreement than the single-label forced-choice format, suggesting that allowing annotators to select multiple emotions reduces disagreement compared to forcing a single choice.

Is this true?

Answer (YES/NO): YES